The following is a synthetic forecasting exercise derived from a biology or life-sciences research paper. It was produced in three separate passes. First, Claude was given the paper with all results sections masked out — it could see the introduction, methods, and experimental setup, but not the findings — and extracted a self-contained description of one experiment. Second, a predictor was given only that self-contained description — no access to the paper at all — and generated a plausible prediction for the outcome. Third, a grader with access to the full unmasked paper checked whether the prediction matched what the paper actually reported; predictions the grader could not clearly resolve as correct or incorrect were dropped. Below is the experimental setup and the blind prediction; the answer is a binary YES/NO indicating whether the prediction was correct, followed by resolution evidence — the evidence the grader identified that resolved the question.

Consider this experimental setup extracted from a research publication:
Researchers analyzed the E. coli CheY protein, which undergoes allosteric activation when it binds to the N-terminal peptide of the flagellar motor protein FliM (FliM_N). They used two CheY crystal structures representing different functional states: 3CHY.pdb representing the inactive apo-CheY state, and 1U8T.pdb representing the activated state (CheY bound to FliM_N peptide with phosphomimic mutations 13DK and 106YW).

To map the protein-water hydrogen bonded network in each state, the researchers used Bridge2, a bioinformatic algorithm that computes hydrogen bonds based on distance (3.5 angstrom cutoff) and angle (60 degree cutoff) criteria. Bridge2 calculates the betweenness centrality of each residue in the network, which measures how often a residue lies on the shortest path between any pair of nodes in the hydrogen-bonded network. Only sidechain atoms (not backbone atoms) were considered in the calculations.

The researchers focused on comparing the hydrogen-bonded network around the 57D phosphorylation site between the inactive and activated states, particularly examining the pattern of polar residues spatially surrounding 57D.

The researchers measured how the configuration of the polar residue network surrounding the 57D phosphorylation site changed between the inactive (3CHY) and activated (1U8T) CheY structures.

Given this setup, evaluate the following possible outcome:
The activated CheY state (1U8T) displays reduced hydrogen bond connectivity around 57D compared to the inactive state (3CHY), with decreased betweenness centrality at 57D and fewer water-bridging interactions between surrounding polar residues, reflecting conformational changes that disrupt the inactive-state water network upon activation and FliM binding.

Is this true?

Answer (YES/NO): NO